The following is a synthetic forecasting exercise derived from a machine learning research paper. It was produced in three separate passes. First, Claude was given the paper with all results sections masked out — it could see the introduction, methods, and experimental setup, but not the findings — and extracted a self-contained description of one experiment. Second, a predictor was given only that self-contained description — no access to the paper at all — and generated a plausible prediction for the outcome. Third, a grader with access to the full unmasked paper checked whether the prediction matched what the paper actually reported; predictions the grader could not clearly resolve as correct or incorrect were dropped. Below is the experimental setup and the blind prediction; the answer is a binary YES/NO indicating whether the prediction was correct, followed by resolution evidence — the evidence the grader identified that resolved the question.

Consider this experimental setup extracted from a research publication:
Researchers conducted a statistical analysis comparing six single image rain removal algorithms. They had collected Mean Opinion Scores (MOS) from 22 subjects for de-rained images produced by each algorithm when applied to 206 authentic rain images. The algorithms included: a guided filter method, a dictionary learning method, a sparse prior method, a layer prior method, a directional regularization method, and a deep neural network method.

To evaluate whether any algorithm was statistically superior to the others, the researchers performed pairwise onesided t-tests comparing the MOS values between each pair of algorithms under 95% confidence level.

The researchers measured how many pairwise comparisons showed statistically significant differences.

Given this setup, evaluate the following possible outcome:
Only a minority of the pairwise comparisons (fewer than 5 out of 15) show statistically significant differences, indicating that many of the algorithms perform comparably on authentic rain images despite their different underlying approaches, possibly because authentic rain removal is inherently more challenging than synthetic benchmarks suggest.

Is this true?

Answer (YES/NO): YES